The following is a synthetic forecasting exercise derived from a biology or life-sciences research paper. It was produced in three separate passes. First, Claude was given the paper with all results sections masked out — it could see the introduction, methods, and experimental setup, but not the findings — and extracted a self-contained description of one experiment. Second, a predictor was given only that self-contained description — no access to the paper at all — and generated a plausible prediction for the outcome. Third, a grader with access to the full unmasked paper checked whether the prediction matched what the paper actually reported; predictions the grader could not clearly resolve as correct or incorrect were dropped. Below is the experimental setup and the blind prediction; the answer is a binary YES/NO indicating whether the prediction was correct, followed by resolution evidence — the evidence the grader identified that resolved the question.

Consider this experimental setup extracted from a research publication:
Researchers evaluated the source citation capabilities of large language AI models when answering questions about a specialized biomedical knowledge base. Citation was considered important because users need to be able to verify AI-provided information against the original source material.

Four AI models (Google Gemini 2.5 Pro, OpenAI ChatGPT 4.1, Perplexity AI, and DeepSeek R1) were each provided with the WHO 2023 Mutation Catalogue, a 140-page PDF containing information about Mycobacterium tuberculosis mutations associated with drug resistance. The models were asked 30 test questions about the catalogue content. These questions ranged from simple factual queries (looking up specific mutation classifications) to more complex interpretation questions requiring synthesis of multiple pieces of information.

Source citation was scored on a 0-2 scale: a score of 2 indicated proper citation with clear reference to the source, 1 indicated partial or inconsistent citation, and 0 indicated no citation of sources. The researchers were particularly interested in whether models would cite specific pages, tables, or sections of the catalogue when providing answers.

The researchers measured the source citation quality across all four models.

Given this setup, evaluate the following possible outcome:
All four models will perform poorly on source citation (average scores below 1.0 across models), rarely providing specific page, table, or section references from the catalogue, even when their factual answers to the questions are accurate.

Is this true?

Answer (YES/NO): NO